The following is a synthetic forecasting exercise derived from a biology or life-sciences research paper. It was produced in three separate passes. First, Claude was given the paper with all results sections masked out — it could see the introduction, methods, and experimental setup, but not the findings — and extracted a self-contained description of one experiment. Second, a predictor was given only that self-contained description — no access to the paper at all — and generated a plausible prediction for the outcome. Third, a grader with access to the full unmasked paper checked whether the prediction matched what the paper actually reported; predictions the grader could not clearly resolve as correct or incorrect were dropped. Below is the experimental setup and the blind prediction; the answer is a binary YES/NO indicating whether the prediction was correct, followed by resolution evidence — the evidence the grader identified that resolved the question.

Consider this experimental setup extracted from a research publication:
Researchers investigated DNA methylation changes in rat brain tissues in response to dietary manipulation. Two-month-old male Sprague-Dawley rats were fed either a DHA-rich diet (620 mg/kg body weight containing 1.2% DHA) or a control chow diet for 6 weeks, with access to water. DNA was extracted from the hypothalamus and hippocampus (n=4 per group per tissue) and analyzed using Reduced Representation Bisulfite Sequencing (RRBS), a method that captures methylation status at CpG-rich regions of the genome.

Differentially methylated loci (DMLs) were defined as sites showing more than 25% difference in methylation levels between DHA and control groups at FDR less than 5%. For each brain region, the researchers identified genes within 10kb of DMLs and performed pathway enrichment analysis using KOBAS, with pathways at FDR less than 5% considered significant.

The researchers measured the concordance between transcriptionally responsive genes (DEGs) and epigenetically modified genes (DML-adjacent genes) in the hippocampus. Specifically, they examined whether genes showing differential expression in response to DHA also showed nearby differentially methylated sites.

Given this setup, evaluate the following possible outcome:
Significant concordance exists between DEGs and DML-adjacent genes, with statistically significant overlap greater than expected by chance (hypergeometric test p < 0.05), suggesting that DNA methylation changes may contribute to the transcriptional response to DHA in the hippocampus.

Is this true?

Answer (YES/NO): NO